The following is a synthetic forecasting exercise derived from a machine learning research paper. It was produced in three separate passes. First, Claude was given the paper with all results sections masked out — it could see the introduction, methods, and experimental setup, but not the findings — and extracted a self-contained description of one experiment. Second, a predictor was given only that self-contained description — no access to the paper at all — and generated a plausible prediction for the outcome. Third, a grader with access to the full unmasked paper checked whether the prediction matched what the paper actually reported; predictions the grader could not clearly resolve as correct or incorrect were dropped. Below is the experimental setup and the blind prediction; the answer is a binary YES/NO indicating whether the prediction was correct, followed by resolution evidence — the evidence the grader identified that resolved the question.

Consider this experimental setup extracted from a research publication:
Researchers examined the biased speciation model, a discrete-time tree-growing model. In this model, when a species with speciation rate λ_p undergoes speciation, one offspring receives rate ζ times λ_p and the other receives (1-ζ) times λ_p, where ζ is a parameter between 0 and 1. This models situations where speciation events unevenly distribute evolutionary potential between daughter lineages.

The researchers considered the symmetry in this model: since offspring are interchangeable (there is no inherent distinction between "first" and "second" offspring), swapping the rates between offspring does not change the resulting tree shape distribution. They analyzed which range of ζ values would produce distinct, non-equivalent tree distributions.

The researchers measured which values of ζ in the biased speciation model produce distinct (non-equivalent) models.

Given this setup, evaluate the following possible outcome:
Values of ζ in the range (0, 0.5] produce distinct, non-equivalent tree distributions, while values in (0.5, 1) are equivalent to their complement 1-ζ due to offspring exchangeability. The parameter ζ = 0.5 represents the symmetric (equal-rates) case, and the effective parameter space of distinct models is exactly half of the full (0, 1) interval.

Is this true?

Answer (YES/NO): YES